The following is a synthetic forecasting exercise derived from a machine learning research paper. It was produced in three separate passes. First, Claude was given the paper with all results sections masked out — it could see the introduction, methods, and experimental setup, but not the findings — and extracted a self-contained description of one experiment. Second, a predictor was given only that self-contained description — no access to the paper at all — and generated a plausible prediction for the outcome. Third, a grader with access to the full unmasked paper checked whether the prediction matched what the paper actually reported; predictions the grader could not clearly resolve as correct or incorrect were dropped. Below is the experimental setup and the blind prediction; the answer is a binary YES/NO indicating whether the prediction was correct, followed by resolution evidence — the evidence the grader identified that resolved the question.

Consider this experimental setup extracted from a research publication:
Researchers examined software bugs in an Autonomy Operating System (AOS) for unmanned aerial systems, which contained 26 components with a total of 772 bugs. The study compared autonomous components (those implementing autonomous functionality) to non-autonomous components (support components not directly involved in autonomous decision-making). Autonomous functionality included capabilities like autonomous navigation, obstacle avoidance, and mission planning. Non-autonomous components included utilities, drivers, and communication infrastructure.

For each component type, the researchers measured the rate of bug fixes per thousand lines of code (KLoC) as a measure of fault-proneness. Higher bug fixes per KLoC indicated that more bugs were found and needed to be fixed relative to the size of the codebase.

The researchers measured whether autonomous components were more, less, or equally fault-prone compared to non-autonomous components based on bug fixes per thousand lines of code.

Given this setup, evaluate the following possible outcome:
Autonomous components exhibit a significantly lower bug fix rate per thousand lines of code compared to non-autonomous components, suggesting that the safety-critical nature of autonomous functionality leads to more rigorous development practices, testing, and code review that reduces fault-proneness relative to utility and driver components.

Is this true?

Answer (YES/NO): NO